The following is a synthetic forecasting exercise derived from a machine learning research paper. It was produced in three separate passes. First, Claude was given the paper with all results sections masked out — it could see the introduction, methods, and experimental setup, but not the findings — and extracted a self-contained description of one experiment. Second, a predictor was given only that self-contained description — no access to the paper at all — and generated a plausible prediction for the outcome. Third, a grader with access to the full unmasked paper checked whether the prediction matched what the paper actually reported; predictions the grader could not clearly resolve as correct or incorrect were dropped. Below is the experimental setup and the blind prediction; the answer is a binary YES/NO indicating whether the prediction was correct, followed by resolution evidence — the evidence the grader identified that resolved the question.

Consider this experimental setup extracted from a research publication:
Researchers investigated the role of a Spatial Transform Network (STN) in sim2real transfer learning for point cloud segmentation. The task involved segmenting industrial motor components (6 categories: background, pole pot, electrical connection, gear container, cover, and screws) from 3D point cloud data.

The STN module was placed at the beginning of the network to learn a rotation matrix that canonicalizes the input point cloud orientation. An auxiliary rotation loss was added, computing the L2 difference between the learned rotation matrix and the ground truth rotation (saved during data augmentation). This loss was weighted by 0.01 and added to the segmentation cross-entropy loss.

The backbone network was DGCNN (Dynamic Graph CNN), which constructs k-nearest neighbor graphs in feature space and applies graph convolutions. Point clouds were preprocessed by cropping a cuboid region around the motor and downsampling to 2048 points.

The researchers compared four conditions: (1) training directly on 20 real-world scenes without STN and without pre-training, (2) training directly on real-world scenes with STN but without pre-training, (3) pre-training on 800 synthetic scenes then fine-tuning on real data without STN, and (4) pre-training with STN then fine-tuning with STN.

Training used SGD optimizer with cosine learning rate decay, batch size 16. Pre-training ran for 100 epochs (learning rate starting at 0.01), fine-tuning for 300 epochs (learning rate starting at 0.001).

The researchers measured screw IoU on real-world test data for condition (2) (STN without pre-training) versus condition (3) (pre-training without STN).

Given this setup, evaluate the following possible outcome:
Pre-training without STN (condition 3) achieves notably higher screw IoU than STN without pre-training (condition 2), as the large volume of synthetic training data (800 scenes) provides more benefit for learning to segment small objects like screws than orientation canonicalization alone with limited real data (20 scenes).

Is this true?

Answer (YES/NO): YES